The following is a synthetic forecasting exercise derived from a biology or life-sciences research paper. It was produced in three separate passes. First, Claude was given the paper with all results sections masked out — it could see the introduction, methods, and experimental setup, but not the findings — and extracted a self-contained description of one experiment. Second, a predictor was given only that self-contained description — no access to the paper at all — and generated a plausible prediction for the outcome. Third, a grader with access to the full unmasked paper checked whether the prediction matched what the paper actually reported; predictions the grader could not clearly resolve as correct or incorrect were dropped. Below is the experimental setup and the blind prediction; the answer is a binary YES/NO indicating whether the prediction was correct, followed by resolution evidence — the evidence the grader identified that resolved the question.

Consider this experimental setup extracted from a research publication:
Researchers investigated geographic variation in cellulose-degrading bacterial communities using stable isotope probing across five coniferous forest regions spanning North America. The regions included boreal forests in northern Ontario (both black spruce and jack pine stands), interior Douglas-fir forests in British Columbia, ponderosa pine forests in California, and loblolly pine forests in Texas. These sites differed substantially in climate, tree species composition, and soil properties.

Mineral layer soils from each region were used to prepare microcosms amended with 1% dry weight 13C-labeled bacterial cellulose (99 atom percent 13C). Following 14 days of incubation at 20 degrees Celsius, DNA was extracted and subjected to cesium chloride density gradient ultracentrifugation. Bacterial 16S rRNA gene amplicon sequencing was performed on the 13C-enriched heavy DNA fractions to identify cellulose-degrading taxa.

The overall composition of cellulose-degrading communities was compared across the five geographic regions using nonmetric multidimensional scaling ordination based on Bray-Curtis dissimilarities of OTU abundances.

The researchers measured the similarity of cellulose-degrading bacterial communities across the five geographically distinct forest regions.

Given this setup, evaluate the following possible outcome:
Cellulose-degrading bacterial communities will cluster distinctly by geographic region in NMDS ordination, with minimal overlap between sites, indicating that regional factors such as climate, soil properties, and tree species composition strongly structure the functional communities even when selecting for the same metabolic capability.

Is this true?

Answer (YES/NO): NO